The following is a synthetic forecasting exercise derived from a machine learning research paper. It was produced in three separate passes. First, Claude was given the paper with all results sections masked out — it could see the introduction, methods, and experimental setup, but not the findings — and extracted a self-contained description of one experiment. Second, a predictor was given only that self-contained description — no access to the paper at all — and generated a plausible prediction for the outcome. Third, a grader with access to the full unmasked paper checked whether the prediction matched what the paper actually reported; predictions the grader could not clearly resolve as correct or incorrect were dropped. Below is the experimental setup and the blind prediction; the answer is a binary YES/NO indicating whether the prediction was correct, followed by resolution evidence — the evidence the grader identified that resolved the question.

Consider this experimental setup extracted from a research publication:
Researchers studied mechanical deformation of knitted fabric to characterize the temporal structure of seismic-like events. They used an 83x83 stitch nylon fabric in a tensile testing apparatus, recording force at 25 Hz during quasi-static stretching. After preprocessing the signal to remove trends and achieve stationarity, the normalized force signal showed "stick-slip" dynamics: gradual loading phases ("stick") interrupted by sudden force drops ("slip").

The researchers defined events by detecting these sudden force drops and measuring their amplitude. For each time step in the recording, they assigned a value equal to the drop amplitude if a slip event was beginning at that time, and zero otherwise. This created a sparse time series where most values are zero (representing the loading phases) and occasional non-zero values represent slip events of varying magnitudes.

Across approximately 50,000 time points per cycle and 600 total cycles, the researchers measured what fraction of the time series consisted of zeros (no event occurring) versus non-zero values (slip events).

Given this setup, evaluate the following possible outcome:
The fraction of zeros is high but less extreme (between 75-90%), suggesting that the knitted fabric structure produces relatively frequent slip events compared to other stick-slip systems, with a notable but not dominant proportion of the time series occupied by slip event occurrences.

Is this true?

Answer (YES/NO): NO